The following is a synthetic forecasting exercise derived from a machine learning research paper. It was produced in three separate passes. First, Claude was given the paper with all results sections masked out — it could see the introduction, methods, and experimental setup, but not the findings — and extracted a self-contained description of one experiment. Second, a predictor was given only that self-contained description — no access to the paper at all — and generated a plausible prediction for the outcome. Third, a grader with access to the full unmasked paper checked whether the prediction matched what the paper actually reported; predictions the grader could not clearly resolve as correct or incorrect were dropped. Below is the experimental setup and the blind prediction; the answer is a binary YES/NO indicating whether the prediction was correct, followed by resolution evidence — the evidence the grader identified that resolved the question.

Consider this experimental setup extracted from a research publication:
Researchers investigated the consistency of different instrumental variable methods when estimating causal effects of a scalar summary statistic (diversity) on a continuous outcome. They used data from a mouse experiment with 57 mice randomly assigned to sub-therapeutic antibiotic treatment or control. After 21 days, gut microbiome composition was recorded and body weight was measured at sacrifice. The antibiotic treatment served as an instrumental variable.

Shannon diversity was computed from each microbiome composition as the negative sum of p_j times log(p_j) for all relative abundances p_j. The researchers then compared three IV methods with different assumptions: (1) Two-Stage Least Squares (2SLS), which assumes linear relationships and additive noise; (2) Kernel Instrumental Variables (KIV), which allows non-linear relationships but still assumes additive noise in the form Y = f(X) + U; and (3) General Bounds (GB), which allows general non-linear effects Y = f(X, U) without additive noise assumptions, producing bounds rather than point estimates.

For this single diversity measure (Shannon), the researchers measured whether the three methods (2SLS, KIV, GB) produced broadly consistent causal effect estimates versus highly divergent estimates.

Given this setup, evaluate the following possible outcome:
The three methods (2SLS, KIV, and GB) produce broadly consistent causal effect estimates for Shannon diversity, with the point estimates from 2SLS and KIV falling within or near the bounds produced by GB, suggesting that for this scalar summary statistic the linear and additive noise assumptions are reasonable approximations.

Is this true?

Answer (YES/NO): YES